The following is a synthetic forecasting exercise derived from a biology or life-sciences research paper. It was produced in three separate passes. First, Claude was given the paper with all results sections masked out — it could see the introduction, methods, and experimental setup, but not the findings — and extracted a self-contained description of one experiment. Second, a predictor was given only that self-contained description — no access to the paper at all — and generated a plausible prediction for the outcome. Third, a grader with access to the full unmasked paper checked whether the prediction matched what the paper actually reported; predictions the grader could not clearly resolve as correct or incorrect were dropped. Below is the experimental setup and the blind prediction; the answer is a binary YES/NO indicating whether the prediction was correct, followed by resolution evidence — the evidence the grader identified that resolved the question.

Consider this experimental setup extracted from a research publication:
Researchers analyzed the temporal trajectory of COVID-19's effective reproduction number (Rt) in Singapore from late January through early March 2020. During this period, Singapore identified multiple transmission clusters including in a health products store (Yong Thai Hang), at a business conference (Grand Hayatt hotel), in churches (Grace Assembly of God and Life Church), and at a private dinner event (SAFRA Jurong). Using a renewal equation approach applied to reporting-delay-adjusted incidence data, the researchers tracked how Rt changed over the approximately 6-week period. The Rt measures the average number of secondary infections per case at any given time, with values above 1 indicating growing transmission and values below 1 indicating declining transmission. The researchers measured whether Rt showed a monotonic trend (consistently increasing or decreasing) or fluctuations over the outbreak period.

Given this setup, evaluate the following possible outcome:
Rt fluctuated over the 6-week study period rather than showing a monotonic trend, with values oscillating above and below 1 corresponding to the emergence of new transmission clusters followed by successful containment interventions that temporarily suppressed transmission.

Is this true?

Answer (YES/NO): NO